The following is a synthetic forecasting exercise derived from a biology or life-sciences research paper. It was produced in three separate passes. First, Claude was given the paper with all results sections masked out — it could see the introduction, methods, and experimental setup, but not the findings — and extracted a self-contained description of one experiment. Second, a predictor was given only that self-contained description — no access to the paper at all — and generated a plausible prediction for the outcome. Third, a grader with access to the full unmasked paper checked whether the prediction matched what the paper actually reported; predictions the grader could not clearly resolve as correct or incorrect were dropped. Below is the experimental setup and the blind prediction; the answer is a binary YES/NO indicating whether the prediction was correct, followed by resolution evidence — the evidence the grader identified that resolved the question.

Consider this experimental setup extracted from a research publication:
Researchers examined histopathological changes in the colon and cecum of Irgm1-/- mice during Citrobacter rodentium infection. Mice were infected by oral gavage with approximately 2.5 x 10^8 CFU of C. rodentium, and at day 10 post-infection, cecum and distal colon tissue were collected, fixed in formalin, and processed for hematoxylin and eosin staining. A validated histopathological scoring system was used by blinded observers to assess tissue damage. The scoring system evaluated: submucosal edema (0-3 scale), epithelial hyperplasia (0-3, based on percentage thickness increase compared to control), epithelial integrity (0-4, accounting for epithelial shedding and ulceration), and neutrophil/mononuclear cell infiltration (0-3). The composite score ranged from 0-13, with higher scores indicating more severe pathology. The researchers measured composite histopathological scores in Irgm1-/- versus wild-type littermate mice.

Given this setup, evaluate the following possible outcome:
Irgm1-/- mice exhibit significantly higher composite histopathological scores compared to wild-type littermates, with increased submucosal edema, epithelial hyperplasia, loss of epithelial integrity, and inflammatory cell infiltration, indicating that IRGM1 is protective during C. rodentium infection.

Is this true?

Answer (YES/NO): NO